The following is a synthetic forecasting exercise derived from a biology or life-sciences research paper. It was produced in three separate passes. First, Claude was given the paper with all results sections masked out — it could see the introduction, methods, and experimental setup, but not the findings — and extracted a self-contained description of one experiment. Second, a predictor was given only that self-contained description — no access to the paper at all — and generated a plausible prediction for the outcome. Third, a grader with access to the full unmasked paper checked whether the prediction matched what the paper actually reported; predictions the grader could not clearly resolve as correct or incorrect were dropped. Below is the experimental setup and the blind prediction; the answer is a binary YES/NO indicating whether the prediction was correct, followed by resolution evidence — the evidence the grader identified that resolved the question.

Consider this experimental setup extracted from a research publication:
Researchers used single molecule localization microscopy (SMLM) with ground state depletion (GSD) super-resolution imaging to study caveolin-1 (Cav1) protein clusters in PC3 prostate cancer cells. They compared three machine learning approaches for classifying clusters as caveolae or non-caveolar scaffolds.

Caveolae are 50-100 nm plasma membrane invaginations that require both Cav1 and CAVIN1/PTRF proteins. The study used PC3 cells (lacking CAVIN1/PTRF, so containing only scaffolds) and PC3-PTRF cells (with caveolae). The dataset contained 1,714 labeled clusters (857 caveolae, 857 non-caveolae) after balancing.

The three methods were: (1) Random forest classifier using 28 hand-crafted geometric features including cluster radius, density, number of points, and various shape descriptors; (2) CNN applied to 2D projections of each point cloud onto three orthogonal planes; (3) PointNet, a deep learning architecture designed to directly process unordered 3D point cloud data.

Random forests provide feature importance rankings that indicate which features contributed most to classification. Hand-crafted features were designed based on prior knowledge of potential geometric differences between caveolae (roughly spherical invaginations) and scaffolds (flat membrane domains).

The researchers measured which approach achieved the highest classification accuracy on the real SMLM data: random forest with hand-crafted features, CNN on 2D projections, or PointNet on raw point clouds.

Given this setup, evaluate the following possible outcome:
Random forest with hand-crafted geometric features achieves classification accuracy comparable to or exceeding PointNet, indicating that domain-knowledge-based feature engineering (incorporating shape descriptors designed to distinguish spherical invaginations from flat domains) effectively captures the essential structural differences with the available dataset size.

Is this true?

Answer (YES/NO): YES